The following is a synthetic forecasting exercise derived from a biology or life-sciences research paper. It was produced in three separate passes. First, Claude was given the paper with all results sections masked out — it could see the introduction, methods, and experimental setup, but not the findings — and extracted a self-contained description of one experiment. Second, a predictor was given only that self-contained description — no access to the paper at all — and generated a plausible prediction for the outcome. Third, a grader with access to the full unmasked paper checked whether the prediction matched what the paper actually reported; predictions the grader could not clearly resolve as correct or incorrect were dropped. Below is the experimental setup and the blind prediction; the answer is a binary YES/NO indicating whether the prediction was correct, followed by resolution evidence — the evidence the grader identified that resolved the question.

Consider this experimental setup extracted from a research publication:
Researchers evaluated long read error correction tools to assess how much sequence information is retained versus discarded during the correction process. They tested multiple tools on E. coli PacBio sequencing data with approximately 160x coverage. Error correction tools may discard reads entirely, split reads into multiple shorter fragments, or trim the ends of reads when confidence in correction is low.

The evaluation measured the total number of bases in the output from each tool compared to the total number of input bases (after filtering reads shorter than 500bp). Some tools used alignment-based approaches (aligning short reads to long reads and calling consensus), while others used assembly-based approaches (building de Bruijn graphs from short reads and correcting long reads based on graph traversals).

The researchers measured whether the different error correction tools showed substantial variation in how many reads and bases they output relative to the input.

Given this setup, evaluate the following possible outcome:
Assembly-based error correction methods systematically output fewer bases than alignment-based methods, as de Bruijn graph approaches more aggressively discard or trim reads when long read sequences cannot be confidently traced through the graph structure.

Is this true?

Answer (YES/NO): NO